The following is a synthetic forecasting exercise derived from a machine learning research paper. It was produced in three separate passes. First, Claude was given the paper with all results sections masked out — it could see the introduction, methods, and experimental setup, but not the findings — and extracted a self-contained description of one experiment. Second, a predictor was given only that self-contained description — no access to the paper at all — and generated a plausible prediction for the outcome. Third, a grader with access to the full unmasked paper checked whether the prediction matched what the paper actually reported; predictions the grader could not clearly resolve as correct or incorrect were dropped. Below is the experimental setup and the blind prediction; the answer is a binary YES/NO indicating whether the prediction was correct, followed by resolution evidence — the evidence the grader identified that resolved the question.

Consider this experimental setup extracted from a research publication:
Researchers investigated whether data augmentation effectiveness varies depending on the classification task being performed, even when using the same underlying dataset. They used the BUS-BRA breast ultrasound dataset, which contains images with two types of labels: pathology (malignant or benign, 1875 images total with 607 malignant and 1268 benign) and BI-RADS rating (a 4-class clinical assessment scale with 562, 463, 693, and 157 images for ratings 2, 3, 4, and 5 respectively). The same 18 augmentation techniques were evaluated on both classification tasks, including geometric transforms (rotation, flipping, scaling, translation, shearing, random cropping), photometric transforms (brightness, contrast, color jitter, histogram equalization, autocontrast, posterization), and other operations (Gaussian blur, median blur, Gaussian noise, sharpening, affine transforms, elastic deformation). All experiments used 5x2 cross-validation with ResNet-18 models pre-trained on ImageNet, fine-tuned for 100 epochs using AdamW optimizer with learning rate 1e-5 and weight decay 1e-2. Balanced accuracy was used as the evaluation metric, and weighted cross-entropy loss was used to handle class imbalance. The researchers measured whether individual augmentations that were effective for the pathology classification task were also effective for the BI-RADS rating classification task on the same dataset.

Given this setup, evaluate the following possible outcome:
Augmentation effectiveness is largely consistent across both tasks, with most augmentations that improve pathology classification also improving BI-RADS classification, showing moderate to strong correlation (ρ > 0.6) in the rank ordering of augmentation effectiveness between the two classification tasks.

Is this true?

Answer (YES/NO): NO